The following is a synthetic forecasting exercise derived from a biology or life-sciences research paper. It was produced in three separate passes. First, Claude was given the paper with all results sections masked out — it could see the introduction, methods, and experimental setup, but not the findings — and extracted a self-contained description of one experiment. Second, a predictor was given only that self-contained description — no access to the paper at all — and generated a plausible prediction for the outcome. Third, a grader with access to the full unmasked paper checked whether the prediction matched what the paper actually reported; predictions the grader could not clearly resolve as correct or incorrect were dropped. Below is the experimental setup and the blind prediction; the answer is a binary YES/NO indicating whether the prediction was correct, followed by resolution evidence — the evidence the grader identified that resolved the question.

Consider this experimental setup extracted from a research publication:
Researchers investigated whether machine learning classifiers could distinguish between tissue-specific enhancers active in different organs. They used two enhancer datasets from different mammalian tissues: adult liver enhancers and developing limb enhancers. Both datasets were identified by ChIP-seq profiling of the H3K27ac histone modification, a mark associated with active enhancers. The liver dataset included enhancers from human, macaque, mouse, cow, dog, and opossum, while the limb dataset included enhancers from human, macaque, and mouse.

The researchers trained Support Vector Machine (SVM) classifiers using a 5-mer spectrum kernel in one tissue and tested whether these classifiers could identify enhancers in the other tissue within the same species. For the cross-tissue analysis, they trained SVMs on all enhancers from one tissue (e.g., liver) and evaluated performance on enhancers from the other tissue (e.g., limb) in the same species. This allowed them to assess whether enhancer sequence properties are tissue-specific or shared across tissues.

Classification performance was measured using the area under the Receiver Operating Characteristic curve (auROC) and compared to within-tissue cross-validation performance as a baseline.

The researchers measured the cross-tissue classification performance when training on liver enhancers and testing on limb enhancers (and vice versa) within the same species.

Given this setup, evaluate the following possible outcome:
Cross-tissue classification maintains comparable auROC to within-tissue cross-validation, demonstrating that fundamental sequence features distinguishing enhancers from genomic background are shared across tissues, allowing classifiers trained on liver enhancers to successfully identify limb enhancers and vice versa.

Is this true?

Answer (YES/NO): NO